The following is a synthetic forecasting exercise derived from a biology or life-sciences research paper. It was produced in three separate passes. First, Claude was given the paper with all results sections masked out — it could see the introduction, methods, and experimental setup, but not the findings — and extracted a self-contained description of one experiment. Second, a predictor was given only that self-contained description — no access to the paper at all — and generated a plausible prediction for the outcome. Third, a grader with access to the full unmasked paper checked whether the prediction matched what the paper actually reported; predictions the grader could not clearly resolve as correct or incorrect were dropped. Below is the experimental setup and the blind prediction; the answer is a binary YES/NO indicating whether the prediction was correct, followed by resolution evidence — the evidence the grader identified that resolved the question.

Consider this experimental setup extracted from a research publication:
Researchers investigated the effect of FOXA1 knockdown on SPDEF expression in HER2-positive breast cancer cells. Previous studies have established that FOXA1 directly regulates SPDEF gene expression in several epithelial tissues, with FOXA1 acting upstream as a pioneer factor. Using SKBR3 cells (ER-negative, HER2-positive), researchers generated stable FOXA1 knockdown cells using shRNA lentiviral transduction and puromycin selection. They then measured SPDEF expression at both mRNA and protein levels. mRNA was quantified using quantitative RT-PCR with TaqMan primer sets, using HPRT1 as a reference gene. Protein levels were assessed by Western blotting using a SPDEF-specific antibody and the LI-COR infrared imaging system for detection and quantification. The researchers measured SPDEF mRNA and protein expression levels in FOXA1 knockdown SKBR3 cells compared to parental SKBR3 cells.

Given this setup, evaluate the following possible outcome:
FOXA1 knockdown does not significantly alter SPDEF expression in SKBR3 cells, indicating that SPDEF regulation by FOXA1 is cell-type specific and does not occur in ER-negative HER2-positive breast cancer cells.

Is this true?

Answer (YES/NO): NO